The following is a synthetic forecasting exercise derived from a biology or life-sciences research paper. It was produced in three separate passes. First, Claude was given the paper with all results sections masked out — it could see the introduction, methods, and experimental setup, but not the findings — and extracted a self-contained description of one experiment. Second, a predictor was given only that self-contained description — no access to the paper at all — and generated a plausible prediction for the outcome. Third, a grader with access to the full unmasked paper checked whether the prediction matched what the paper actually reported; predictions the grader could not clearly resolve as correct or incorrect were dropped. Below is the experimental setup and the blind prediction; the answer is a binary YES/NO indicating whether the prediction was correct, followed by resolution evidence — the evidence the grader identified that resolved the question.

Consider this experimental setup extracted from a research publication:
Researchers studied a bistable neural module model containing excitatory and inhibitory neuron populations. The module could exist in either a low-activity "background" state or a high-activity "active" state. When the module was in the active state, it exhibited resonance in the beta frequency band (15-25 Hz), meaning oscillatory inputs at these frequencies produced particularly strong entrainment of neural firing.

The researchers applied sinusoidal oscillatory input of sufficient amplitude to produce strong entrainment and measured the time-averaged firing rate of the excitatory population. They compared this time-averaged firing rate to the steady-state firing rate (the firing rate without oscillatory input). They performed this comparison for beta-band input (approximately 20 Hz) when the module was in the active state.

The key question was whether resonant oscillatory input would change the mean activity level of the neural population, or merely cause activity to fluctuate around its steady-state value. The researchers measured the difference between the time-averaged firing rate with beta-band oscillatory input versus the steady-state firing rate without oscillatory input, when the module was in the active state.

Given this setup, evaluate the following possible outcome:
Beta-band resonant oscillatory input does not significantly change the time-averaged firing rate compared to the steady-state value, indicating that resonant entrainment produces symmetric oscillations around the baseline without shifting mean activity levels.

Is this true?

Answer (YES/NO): NO